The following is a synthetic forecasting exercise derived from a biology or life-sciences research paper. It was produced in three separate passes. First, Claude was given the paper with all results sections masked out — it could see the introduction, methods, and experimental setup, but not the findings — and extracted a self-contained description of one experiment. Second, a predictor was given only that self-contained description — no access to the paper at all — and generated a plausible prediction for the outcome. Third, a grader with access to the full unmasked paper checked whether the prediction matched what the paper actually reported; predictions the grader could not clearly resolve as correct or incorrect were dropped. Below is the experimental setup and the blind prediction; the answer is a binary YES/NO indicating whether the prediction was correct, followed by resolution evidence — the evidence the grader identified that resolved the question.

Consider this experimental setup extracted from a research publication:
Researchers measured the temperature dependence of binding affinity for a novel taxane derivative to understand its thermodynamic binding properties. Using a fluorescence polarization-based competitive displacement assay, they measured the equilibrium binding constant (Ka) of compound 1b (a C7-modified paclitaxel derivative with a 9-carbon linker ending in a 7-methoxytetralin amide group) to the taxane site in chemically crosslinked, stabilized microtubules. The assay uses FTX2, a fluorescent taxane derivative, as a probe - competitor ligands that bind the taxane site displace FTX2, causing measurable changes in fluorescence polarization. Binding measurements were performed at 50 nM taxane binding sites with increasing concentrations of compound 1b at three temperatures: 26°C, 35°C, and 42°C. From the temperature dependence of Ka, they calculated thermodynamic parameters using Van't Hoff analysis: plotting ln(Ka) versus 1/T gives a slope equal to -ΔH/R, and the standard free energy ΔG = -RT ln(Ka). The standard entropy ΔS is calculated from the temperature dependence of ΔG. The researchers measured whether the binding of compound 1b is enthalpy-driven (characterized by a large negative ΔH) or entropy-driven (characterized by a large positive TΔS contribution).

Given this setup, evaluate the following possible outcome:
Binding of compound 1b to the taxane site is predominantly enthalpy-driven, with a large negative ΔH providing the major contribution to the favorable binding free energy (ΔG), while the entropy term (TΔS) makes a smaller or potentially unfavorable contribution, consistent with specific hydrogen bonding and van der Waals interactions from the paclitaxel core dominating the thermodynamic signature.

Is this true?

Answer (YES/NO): YES